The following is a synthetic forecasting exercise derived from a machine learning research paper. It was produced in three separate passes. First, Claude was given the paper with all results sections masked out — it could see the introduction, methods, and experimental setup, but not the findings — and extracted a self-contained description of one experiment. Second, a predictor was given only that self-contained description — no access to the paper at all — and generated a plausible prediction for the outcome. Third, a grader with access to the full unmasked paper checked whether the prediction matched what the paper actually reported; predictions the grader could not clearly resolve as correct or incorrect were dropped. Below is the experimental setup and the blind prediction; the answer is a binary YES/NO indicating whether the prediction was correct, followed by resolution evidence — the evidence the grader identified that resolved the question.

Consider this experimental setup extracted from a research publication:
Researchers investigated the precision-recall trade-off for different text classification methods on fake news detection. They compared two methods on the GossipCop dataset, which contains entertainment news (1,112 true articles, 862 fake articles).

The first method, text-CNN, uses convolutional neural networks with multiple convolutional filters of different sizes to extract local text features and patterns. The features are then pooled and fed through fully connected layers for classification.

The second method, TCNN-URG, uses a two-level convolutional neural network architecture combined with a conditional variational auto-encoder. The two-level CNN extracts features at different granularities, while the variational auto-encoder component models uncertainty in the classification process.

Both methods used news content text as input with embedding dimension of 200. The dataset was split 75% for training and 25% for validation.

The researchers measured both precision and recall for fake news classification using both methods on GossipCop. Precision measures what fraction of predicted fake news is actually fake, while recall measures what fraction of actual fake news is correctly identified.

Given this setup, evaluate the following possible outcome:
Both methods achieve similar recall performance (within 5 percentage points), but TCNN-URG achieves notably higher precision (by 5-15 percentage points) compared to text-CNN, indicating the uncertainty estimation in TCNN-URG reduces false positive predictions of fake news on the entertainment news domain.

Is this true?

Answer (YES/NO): NO